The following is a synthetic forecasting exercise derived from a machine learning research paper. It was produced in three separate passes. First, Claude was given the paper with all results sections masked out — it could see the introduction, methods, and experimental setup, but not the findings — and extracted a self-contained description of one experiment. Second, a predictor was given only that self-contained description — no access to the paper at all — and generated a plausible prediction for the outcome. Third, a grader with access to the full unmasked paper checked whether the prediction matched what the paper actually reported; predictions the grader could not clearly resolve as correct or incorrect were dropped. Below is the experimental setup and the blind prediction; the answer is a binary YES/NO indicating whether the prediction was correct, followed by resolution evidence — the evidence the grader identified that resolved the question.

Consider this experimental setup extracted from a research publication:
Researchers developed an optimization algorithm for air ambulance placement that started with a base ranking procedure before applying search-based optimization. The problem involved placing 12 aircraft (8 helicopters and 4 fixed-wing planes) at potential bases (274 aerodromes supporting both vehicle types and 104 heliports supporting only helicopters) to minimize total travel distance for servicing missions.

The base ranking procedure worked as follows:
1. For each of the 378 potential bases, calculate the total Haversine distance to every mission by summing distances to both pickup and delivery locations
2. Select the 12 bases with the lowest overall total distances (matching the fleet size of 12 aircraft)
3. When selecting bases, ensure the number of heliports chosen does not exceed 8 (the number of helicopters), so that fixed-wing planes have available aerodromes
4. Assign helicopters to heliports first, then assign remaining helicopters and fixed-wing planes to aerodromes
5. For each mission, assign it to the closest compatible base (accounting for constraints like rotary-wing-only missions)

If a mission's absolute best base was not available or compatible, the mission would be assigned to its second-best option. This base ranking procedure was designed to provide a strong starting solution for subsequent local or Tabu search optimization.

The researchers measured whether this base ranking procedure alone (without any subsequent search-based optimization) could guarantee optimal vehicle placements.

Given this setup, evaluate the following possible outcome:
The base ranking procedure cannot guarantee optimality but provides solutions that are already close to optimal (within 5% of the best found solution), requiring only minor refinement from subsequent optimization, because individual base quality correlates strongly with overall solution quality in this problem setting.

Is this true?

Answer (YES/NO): NO